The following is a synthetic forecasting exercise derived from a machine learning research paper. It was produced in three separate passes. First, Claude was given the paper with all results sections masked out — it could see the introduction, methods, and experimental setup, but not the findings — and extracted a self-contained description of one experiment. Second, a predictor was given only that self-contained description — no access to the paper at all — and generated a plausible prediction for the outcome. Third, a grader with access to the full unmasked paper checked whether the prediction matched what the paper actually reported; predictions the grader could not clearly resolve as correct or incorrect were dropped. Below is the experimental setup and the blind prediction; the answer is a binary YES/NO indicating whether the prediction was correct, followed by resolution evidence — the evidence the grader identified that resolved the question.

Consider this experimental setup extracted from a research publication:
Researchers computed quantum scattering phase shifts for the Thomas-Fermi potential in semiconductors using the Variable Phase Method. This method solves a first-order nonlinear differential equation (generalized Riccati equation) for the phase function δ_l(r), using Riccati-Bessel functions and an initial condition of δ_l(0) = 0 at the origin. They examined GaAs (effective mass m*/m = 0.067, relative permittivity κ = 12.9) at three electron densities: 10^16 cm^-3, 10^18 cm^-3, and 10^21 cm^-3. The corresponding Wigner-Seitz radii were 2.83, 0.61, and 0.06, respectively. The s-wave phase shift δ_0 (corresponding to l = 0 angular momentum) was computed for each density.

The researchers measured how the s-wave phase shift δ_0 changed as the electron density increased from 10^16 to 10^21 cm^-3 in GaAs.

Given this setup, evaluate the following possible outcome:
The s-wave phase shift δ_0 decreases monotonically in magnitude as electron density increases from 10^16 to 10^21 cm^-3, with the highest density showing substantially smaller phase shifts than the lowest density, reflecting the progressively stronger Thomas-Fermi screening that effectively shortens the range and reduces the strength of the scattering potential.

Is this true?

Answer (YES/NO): YES